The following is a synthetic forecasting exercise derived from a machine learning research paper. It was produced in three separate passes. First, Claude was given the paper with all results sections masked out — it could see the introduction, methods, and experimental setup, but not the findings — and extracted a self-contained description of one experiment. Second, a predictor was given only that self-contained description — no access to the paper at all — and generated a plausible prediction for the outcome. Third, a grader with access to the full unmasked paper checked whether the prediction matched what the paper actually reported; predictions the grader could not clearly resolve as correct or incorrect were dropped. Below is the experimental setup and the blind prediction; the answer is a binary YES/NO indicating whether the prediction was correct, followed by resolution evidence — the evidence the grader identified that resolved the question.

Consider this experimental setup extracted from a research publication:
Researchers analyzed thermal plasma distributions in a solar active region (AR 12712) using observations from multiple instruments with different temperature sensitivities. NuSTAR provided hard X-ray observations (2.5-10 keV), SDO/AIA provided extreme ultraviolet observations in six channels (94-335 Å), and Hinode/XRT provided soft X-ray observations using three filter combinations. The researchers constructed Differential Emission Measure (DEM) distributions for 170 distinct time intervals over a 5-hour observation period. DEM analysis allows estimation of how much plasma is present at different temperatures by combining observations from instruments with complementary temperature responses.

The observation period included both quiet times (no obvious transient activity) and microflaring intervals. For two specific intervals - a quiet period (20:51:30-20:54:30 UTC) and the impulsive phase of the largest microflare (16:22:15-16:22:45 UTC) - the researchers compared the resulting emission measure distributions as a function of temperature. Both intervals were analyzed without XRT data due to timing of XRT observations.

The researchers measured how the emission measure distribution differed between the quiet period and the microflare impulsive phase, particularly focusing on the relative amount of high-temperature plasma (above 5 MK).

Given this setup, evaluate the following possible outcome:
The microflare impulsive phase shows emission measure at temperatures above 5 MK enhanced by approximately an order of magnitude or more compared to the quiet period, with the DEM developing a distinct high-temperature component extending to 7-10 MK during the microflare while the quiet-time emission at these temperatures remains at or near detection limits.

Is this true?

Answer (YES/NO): NO